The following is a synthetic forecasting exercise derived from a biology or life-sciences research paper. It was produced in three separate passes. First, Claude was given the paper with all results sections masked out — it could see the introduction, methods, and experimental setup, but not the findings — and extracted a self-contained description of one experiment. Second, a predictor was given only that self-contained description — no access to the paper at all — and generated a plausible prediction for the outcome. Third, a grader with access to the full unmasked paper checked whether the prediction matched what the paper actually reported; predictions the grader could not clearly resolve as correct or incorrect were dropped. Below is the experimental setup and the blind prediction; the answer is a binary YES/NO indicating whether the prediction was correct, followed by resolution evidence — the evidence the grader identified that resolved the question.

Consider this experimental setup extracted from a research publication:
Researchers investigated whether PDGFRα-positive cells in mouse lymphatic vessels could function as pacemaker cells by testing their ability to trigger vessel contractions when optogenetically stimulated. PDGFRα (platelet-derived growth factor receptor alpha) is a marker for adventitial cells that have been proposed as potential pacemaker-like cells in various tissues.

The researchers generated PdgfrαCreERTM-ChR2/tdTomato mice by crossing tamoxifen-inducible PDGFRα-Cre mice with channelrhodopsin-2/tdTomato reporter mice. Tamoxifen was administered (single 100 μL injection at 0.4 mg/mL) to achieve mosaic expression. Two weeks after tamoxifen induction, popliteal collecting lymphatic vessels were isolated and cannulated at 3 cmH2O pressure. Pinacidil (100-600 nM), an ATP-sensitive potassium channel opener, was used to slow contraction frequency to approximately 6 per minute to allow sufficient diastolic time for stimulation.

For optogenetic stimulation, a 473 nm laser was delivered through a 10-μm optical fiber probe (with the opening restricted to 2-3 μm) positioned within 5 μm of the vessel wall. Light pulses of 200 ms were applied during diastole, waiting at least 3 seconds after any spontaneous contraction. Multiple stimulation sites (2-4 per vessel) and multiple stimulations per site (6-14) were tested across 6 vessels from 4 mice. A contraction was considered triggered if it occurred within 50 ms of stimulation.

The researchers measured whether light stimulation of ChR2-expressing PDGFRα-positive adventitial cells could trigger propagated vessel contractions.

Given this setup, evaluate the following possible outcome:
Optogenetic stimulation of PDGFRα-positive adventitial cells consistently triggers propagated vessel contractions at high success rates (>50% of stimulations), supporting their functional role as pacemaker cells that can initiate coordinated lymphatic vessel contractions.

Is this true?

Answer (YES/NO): NO